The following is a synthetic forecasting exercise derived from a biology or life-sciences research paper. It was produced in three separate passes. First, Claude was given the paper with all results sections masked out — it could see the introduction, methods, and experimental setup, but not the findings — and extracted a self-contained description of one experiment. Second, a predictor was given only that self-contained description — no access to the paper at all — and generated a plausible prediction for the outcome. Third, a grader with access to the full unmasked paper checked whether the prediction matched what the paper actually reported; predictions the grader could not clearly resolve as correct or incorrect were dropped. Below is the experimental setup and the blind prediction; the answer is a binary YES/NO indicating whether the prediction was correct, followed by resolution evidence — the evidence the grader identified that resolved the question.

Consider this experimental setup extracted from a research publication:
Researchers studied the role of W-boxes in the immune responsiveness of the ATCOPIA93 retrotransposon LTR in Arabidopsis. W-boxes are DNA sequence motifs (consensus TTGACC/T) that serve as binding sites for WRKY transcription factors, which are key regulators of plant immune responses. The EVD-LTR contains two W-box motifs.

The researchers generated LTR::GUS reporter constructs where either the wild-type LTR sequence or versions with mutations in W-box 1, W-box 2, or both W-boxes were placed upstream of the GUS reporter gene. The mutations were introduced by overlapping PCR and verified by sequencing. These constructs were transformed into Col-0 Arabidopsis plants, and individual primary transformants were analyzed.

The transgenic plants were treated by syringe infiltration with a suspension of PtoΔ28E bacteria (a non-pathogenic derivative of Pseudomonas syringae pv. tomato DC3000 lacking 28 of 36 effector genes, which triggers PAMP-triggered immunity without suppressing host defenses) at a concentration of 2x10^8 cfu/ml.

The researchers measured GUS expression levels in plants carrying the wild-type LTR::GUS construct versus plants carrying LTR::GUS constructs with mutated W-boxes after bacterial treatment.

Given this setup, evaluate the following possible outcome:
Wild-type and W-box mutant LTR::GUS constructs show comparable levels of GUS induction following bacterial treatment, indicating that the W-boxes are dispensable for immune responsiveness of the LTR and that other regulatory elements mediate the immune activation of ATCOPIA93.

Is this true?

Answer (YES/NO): NO